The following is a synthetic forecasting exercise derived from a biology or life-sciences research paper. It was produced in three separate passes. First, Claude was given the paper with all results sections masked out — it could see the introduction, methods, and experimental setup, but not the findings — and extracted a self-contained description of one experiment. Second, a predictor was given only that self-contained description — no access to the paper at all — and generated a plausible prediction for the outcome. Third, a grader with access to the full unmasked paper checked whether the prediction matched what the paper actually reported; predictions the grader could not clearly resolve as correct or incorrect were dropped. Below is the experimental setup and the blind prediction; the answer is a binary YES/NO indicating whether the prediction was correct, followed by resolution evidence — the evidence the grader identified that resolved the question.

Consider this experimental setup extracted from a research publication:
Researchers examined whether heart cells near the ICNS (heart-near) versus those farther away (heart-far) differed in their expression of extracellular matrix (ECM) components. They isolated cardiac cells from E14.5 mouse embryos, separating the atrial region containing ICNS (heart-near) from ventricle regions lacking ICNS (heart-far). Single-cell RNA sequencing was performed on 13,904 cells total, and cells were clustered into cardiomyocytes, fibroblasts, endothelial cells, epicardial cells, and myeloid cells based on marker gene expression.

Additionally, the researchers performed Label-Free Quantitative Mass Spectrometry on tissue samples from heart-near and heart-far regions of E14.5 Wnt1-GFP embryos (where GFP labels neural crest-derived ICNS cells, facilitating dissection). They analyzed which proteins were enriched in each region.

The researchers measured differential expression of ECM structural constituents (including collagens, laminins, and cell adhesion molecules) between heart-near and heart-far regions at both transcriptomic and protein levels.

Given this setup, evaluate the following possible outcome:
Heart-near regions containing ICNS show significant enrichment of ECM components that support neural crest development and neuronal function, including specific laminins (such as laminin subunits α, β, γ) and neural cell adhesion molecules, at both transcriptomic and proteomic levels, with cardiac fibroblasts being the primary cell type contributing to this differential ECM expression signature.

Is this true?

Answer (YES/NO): NO